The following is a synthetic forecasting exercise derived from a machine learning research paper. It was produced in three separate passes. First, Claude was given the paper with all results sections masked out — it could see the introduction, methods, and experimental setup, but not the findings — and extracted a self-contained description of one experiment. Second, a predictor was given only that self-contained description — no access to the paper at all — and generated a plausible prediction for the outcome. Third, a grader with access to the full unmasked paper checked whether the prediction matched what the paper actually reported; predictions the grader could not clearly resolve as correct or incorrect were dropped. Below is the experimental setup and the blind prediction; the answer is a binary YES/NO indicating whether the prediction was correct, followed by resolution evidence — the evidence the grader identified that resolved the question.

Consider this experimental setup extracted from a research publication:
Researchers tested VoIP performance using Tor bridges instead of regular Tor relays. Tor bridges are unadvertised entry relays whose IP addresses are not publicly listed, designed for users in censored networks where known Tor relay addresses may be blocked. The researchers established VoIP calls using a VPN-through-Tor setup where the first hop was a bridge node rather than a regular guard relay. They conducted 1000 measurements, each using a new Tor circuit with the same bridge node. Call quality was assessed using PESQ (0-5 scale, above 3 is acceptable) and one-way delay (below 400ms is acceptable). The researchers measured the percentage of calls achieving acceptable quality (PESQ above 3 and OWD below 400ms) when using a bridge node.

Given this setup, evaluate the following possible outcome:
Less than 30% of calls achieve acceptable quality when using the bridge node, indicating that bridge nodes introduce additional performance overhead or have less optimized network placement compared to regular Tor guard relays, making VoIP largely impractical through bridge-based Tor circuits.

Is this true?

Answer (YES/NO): NO